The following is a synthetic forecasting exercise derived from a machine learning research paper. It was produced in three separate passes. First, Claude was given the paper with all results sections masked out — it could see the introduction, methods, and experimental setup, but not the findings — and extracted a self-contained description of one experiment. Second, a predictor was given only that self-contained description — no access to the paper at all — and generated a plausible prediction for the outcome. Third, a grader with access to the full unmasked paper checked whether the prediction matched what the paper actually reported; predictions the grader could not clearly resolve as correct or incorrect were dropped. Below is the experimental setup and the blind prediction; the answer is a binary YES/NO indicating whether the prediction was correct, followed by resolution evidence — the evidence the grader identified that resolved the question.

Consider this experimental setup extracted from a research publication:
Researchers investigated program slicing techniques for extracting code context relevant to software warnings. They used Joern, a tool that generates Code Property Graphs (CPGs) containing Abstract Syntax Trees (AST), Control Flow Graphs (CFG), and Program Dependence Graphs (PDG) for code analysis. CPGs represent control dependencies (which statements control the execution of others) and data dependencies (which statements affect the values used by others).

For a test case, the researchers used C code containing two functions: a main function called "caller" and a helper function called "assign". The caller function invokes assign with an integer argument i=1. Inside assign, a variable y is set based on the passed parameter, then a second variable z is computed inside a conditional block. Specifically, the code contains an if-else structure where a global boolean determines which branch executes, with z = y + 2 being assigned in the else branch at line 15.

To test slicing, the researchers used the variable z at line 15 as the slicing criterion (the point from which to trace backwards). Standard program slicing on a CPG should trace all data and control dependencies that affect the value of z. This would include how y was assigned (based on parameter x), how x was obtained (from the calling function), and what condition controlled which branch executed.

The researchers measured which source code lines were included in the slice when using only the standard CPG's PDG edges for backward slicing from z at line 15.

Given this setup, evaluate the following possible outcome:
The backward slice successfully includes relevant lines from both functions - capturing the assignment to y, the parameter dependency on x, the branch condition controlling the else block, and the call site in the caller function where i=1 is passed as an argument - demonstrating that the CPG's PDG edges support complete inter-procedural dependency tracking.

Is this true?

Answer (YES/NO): NO